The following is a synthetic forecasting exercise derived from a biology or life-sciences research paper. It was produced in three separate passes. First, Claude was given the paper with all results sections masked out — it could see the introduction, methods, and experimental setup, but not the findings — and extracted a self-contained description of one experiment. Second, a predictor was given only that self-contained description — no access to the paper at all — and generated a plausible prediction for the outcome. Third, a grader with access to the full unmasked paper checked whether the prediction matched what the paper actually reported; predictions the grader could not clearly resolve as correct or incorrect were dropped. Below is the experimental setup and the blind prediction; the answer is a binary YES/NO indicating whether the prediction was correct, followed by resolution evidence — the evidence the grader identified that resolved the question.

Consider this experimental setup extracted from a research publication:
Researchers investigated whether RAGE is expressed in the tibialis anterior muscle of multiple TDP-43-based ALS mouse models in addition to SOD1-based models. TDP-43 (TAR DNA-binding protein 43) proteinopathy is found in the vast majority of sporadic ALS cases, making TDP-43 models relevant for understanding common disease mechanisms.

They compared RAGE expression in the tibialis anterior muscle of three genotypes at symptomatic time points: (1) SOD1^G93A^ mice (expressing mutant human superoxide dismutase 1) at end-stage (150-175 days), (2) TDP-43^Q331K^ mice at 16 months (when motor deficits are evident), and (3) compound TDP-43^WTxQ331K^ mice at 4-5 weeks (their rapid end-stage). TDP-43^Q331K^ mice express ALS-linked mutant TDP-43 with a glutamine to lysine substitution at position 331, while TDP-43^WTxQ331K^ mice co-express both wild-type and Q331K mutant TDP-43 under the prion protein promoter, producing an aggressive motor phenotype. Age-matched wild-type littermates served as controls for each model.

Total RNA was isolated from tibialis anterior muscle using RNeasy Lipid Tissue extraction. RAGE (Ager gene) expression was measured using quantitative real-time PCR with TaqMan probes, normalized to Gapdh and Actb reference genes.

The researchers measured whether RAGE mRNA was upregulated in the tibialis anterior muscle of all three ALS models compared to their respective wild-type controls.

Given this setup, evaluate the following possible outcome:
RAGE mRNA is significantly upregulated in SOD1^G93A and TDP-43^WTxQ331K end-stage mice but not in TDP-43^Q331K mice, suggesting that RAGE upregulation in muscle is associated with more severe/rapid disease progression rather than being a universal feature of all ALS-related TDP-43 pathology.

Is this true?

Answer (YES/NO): NO